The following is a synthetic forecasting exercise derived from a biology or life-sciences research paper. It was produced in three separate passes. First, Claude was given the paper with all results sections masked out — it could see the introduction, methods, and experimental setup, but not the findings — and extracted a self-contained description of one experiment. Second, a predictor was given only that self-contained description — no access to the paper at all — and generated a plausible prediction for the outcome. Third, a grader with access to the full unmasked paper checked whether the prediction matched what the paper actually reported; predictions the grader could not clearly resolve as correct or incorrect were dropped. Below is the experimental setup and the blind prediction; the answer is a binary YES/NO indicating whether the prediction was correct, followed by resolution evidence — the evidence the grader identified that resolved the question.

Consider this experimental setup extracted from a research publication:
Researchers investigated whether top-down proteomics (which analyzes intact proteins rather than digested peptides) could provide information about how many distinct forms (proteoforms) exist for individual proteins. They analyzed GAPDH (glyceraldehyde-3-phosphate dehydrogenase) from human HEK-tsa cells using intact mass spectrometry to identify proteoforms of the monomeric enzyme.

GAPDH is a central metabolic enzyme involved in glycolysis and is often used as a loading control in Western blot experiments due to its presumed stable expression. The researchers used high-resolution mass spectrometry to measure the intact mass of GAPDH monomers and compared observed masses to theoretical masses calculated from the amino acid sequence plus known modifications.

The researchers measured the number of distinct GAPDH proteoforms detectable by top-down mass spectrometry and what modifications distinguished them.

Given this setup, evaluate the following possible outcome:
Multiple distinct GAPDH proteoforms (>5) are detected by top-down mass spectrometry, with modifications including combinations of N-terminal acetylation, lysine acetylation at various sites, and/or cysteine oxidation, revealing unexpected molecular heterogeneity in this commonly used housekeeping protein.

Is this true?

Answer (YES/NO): NO